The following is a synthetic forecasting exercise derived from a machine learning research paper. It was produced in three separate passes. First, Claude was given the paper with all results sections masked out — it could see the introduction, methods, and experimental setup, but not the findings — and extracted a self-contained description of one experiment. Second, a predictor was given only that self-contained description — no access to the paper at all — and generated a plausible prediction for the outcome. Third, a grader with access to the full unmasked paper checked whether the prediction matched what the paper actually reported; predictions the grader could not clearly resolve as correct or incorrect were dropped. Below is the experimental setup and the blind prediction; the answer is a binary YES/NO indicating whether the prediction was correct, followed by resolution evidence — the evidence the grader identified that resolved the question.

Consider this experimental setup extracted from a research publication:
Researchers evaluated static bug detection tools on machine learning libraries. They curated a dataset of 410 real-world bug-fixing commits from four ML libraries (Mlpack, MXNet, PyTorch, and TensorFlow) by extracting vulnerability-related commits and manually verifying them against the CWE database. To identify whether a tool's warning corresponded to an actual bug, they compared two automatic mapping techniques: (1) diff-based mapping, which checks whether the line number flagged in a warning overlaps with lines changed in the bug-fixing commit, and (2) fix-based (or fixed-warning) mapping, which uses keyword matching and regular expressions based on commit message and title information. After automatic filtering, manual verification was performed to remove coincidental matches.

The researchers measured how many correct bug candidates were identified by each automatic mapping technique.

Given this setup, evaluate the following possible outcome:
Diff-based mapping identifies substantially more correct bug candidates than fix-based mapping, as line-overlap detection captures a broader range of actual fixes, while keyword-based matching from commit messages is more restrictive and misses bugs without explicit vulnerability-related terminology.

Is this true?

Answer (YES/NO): NO